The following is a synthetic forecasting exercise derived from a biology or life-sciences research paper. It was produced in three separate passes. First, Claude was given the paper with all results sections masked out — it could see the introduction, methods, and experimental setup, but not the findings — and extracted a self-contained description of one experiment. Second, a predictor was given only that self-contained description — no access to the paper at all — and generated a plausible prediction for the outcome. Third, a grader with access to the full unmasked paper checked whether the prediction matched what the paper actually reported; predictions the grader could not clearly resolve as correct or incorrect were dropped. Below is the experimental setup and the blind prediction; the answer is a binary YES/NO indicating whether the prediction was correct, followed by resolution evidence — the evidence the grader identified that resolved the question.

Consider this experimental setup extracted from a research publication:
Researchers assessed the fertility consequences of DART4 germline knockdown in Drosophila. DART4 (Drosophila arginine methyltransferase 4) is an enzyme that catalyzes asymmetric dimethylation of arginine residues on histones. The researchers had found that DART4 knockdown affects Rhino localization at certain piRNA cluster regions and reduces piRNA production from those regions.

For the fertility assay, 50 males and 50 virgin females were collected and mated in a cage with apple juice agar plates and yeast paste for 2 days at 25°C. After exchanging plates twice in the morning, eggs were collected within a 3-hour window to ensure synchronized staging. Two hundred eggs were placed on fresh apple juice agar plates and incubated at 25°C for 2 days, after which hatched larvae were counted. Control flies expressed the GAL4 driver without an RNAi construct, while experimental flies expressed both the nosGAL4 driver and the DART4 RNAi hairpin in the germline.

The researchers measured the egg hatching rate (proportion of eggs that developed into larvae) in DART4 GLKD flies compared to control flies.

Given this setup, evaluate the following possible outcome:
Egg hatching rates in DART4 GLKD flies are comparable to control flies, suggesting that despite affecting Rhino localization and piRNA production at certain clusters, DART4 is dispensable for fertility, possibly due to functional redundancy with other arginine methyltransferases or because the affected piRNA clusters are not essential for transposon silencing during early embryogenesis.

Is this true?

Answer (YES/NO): YES